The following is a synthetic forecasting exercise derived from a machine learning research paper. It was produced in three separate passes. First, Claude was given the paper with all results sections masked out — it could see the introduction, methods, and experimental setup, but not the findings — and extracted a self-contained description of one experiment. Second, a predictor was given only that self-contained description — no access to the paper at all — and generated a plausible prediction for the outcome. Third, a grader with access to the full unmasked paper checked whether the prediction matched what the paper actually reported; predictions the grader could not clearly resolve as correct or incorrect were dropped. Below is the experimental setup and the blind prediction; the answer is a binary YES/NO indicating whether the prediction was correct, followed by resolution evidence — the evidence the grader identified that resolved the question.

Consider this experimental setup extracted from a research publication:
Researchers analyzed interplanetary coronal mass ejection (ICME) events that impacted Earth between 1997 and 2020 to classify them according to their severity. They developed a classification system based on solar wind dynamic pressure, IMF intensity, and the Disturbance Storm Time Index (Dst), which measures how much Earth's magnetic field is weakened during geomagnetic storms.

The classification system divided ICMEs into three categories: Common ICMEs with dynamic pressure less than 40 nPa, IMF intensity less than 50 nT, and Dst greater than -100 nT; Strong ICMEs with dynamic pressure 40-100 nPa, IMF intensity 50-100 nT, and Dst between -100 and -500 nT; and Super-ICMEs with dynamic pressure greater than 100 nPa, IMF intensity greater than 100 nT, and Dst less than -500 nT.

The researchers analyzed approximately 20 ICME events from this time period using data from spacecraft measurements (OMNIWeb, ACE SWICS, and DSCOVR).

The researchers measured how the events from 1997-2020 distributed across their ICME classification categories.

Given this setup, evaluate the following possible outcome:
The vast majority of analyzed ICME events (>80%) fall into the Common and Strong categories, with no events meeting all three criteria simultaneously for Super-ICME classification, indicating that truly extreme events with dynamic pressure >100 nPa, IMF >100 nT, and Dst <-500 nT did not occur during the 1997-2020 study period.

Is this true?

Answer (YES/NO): YES